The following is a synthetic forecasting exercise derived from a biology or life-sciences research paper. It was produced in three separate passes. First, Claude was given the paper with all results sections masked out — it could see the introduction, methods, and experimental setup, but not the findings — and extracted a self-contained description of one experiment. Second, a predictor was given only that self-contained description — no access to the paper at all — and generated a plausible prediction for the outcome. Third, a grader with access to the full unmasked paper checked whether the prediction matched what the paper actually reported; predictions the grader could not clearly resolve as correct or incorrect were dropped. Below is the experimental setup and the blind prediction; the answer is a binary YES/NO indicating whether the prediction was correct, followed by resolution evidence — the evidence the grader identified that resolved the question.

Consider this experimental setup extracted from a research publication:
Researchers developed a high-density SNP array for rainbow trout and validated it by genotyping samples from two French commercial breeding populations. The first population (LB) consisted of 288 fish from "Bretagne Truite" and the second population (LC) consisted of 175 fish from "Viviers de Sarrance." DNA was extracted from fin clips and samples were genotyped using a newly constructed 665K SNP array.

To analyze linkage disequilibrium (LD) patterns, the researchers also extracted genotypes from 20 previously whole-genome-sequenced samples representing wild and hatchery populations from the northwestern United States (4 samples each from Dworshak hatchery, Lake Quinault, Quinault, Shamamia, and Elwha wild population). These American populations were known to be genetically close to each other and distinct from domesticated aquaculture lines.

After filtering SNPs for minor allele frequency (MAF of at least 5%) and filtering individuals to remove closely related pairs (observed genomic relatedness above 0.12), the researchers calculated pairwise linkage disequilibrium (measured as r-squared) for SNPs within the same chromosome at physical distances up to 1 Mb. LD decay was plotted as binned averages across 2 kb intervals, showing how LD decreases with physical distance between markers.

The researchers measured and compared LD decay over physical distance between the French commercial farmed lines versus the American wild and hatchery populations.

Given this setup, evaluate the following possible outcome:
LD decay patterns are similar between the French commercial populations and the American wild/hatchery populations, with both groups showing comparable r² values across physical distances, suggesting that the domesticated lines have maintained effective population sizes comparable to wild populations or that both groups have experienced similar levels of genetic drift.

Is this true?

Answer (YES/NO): NO